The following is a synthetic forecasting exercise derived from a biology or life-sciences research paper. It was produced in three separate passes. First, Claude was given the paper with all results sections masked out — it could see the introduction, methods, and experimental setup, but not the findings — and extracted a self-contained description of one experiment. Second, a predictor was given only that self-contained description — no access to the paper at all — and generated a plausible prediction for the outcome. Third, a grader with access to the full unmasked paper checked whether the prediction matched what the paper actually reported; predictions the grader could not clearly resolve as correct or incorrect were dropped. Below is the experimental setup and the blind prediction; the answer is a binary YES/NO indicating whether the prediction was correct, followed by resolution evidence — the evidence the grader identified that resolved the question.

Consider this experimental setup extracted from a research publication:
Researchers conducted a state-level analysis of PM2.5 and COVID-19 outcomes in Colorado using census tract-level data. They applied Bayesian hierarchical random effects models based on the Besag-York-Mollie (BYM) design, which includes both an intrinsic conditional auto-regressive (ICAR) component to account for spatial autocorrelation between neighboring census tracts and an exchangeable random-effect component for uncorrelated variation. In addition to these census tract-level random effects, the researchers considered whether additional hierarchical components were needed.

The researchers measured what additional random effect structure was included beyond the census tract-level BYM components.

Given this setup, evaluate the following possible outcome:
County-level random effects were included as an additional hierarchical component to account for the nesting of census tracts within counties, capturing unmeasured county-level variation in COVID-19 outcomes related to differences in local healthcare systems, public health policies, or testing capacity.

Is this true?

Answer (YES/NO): YES